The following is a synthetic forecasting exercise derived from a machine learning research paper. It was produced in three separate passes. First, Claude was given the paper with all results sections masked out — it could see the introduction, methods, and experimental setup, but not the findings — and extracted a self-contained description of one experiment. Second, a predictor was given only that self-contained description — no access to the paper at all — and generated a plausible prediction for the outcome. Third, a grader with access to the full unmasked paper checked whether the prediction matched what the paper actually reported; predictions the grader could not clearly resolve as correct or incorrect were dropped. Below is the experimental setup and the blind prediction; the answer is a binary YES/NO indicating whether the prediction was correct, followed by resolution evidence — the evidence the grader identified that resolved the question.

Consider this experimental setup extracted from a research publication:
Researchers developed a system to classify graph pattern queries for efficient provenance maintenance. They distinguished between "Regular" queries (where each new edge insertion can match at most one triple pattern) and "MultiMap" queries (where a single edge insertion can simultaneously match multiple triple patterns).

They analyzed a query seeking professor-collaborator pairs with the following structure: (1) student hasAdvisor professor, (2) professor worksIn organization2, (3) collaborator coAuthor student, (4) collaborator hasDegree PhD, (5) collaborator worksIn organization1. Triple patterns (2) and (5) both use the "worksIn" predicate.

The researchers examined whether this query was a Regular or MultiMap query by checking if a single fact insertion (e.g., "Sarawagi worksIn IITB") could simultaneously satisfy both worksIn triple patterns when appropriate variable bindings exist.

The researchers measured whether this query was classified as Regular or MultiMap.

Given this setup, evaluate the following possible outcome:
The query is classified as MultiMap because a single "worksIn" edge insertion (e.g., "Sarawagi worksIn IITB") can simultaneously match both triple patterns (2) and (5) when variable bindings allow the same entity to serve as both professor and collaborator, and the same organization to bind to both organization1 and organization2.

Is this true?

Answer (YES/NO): YES